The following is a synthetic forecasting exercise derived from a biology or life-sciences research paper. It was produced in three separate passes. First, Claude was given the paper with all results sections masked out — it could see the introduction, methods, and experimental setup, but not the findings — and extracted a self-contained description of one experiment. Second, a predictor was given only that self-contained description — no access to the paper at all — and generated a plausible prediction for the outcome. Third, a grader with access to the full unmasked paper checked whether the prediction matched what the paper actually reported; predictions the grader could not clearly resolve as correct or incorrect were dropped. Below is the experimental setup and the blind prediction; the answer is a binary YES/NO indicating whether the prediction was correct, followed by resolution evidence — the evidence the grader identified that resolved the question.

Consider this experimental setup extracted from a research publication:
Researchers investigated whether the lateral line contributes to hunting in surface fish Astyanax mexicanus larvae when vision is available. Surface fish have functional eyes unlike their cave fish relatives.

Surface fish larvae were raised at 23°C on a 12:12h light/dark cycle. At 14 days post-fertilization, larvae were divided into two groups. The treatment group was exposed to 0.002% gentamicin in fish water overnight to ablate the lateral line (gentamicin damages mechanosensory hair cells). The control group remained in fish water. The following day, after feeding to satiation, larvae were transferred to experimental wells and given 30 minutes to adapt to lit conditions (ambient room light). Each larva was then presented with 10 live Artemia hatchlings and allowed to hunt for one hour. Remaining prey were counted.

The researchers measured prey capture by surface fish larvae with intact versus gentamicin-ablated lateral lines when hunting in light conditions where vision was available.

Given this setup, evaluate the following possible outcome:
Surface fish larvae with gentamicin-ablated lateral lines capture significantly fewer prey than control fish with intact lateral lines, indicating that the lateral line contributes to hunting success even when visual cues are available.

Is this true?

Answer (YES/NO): YES